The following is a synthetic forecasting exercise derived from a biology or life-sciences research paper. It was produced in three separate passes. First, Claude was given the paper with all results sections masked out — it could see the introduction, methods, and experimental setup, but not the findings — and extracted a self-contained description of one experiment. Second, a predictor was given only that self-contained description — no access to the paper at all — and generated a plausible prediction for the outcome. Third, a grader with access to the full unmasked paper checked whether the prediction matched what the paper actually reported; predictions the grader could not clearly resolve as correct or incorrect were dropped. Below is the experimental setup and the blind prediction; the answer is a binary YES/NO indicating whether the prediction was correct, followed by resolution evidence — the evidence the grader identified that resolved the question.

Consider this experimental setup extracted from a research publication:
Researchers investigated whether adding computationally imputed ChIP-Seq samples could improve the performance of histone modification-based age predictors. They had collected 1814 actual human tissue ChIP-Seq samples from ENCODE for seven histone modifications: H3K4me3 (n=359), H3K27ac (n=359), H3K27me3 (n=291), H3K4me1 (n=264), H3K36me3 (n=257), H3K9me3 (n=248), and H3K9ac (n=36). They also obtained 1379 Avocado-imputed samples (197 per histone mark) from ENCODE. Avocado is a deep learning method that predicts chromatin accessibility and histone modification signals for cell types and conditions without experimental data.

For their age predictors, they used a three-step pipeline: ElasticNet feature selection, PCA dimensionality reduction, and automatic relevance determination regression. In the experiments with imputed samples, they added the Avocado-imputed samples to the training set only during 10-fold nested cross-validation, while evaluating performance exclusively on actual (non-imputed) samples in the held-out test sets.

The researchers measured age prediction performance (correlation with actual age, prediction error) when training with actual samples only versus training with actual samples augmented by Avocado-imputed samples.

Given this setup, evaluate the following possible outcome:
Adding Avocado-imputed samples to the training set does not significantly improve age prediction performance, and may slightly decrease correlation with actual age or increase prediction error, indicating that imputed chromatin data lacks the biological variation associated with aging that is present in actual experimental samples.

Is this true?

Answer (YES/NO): NO